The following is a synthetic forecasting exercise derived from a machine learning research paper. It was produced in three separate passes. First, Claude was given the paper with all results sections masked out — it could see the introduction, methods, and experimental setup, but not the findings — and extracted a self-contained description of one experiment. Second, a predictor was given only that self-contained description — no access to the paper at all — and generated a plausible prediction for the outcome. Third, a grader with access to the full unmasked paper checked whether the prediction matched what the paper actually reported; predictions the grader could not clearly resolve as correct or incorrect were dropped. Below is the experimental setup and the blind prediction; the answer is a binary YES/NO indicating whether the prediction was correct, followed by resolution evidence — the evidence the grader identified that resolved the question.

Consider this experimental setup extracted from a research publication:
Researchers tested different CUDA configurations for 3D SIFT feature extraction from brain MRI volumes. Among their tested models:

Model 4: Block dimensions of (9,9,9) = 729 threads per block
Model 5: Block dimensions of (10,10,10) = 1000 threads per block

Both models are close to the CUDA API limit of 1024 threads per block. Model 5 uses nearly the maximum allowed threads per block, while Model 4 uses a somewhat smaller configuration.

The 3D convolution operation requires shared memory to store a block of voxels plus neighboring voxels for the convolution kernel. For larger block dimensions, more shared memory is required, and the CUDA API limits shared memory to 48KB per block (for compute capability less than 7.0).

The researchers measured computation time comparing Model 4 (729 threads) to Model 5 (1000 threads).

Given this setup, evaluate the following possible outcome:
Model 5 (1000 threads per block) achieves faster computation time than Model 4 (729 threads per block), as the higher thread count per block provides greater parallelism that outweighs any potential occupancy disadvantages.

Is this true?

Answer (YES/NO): YES